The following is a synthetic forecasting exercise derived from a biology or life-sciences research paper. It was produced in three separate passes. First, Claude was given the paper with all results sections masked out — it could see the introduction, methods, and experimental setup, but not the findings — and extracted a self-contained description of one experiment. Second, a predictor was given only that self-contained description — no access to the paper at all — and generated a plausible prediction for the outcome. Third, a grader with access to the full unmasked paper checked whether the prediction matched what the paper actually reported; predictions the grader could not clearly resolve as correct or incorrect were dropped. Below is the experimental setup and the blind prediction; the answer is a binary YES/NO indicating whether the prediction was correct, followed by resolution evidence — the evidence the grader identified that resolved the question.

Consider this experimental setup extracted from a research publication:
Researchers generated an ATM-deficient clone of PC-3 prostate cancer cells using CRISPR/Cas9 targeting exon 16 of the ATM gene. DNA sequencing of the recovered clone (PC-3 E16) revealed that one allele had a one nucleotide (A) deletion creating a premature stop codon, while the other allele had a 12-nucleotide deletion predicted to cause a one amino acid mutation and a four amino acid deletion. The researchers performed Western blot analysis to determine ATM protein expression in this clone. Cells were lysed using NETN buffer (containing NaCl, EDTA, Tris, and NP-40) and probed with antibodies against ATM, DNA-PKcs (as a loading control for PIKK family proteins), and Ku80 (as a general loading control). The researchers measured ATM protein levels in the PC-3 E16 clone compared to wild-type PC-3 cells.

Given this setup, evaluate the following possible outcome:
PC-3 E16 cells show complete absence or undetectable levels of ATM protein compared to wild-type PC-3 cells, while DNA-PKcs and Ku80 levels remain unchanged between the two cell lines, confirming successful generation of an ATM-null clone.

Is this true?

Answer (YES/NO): NO